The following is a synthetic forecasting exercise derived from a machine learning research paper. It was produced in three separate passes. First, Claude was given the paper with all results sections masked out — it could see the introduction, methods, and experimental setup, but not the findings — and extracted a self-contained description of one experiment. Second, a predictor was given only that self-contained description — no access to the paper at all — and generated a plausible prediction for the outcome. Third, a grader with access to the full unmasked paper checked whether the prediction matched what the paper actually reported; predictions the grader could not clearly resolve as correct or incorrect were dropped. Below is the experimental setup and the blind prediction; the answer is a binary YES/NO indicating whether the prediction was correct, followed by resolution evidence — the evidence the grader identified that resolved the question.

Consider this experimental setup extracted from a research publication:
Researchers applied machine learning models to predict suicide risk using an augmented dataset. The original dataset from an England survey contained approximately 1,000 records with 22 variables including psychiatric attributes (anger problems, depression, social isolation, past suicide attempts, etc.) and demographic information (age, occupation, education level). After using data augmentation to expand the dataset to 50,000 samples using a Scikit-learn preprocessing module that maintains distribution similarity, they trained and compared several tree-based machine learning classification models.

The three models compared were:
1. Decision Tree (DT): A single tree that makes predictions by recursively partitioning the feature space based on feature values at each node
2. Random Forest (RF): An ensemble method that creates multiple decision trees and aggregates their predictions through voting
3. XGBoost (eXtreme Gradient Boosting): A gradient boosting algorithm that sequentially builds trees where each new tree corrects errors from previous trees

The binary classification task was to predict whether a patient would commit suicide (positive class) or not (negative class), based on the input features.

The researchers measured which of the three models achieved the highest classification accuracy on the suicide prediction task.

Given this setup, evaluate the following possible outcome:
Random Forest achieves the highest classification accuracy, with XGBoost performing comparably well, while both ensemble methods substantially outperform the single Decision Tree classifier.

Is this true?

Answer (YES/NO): NO